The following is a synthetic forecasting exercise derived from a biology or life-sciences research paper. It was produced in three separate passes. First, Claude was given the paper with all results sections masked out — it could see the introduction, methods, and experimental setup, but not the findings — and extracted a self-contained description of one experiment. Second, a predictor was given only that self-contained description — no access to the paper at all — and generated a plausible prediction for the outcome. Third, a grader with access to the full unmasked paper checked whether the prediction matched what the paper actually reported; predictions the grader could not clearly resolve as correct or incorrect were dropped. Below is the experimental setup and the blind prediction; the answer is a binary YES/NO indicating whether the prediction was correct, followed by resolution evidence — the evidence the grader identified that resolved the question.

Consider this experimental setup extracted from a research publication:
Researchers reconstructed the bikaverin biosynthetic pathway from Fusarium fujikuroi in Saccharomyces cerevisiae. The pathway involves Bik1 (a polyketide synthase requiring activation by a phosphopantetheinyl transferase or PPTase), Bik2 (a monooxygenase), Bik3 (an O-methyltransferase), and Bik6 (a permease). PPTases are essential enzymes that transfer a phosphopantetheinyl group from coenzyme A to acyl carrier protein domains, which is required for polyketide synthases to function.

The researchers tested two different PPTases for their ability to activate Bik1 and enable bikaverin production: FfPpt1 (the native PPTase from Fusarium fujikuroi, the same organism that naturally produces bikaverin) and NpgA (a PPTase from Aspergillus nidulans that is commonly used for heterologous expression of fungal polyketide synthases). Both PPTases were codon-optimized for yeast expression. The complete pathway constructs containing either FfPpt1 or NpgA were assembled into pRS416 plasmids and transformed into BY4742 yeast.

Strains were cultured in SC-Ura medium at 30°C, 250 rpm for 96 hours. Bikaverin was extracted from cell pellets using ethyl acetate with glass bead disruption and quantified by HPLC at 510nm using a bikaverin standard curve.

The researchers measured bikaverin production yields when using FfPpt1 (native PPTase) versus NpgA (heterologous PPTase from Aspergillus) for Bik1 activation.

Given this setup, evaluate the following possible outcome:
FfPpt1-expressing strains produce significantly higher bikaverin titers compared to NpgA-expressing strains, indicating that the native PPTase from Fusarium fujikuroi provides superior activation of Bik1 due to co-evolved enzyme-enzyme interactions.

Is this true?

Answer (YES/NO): NO